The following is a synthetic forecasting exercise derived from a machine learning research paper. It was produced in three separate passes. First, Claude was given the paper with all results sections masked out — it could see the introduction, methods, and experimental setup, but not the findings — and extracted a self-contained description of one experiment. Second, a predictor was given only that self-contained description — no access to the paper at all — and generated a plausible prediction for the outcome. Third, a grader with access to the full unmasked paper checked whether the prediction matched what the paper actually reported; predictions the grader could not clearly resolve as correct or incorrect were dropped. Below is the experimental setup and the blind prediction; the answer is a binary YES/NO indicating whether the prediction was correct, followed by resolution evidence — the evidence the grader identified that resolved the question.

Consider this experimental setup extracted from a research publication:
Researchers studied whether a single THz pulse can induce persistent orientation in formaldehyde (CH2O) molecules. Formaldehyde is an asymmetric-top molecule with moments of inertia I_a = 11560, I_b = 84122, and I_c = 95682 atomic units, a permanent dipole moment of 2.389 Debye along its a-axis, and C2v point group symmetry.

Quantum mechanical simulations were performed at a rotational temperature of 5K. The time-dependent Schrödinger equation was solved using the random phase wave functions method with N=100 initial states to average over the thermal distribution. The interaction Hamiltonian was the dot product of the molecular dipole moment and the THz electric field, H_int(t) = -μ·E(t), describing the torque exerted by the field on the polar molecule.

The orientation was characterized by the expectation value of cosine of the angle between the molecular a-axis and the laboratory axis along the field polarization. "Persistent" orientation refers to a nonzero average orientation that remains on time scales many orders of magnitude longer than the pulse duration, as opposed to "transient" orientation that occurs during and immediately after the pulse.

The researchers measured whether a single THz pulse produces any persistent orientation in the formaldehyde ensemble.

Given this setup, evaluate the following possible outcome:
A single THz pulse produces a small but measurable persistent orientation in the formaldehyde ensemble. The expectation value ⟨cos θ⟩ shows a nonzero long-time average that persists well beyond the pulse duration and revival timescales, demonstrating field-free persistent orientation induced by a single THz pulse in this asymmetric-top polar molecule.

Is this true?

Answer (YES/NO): YES